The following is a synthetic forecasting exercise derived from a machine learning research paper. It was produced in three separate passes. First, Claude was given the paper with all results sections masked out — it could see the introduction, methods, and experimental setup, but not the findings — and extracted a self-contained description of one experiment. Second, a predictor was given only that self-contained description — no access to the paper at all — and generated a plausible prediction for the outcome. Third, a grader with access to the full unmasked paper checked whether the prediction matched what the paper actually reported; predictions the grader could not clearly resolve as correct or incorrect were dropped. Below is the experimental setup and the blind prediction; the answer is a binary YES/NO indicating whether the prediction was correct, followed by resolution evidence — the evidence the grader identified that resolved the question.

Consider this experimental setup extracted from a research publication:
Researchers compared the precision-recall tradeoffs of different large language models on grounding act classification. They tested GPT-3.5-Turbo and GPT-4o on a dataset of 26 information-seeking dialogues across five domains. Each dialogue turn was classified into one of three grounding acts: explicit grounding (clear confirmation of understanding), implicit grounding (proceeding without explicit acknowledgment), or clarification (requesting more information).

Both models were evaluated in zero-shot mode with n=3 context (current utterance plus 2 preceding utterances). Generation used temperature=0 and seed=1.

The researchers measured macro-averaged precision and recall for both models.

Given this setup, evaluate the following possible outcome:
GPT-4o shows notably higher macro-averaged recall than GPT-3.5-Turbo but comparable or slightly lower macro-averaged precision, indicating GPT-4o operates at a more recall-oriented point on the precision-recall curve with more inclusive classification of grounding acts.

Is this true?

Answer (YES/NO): NO